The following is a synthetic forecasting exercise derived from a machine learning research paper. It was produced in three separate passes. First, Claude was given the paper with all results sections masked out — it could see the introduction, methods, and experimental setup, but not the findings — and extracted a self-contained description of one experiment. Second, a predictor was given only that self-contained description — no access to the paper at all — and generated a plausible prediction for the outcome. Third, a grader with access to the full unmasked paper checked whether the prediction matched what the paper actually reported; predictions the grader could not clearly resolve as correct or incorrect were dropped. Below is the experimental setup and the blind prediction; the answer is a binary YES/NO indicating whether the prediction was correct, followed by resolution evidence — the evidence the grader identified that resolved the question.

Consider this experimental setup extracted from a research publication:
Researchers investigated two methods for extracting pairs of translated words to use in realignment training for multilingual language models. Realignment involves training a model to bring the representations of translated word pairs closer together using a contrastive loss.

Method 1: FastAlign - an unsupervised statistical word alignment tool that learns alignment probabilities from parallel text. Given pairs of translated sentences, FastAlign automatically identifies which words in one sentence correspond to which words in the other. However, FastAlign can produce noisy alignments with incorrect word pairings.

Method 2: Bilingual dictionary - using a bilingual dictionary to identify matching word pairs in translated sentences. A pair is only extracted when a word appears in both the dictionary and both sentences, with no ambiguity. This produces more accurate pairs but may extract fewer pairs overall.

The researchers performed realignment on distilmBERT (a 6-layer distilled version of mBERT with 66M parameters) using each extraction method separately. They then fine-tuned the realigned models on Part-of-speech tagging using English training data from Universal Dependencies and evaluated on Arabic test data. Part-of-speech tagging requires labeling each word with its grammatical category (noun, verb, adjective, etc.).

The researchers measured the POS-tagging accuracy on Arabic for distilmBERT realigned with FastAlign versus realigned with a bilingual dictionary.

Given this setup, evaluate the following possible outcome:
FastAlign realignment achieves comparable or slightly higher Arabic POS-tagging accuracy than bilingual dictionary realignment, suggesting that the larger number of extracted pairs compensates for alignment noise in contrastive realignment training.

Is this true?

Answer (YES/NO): NO